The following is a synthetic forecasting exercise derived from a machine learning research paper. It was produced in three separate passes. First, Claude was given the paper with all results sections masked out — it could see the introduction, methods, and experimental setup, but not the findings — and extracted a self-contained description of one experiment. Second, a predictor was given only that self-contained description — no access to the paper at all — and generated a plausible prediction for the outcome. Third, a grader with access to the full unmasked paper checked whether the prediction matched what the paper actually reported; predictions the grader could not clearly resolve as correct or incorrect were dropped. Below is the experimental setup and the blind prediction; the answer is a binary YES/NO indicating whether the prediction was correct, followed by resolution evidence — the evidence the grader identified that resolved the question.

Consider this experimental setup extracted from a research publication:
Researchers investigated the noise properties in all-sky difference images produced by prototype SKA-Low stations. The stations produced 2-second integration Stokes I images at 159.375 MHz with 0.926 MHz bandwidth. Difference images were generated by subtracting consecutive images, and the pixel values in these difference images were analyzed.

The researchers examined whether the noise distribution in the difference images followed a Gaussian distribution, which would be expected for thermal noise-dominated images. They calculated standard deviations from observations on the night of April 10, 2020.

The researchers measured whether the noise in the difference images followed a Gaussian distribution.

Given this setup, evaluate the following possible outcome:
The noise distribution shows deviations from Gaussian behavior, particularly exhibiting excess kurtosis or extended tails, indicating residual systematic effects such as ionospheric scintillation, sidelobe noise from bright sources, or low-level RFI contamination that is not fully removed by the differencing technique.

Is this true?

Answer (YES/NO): NO